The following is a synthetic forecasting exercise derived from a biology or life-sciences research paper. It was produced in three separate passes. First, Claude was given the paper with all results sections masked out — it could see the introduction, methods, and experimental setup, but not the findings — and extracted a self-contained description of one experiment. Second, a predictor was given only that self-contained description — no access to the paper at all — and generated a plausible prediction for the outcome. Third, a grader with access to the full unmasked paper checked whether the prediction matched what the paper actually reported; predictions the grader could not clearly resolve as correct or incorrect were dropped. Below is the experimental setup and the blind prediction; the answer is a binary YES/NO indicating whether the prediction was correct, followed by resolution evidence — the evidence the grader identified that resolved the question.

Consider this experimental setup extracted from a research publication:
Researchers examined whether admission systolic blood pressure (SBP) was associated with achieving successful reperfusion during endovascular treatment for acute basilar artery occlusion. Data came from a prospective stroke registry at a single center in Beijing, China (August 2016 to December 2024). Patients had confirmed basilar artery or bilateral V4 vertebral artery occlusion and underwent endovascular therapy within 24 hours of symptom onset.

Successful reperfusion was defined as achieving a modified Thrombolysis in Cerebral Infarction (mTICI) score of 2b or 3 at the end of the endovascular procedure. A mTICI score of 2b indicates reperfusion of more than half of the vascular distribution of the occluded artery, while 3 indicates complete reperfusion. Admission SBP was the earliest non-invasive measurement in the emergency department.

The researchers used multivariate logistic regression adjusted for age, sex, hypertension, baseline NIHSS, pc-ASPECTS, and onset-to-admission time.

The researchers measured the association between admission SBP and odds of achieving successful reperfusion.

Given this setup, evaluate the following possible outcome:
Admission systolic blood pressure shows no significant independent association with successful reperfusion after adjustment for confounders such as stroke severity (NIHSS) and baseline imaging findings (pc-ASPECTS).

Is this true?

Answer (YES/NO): YES